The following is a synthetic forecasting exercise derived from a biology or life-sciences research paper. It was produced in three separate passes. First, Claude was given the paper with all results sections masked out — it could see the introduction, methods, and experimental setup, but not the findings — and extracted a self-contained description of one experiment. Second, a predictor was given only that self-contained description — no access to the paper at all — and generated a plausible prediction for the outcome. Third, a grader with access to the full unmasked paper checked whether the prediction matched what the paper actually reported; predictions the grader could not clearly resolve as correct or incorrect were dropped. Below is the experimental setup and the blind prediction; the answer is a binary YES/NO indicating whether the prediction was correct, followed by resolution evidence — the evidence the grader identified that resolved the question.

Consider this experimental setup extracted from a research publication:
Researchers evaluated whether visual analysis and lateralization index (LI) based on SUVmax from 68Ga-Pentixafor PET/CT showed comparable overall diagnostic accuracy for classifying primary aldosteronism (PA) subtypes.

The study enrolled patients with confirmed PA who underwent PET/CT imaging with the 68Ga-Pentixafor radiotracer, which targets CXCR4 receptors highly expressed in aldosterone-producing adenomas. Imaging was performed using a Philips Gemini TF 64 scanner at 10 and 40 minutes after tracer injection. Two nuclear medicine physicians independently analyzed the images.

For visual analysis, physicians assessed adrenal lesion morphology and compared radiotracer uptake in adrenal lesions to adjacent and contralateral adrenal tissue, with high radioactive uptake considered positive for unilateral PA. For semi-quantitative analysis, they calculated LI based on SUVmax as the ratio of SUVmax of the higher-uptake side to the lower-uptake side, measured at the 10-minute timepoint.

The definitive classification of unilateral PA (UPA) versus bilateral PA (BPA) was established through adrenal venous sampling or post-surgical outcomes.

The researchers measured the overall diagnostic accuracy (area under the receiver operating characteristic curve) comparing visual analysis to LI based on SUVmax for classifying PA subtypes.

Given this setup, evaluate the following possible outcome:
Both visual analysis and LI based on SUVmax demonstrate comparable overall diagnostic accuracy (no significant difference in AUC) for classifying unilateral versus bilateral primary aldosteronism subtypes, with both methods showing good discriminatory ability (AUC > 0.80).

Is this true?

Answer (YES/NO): YES